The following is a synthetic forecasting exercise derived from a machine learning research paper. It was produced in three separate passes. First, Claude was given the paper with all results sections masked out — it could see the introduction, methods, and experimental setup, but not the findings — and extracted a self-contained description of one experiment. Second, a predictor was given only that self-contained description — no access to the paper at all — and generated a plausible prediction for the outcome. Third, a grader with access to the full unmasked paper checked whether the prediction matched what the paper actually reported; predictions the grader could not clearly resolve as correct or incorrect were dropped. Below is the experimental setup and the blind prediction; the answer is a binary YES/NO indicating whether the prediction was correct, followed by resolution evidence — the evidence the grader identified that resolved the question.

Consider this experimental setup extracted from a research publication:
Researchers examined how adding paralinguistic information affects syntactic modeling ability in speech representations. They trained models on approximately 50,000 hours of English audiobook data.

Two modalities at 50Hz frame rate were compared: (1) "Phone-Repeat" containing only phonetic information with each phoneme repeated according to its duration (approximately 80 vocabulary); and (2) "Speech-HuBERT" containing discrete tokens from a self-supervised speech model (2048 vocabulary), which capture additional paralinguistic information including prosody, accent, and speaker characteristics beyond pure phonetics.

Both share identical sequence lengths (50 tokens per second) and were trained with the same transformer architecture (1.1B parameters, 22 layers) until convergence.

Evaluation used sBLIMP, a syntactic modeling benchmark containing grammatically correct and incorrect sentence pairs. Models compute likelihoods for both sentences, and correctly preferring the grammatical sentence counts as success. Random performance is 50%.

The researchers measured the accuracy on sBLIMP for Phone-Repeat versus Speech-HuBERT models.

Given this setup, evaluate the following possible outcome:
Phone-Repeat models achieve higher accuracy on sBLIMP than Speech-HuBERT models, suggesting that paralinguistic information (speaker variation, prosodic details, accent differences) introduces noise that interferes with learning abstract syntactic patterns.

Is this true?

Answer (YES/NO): YES